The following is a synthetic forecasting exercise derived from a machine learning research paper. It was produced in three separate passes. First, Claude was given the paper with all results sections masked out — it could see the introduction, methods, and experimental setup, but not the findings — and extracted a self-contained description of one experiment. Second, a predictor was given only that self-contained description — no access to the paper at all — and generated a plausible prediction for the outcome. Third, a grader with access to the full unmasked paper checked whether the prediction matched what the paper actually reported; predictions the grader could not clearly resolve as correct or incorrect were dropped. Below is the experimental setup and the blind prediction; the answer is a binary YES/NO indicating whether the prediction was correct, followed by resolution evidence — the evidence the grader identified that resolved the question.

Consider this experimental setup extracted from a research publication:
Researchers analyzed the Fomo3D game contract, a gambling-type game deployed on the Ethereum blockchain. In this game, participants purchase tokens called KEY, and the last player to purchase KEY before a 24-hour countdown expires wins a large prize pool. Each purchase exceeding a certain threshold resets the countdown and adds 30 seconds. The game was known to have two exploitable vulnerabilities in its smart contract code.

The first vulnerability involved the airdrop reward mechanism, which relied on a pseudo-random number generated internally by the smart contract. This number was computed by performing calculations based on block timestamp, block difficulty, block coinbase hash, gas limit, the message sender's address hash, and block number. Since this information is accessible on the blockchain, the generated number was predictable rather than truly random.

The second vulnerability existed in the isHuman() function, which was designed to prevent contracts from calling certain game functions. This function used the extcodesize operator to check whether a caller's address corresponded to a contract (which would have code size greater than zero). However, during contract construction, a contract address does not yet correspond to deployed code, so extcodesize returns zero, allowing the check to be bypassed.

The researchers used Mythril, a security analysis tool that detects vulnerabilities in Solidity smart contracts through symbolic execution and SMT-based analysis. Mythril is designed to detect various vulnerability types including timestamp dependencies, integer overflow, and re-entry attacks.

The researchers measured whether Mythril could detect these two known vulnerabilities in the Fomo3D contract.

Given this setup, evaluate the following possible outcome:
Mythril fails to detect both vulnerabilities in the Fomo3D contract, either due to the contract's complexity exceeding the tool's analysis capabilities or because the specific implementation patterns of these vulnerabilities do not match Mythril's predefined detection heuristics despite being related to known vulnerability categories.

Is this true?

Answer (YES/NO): YES